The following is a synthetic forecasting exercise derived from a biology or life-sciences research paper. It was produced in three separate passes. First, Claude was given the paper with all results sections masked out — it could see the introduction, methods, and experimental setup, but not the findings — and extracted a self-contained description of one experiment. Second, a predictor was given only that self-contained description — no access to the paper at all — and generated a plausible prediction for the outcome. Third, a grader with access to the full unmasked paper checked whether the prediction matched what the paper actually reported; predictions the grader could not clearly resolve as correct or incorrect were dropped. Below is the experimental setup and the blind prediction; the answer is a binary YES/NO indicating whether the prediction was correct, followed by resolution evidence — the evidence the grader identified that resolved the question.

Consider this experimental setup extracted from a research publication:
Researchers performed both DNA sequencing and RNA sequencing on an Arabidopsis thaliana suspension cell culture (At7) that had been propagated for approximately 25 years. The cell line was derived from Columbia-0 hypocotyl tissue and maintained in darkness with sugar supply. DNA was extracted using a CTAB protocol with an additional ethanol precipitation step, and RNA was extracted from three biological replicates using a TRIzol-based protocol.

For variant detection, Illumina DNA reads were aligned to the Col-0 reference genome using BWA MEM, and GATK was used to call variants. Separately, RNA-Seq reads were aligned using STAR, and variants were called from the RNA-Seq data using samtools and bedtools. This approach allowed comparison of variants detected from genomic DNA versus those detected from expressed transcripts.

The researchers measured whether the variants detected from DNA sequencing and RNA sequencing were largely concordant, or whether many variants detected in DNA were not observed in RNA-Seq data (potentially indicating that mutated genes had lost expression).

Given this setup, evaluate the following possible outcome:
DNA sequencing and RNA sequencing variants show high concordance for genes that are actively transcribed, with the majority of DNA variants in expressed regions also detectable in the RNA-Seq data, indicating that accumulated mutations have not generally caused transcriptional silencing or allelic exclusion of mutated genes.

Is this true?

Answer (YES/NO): YES